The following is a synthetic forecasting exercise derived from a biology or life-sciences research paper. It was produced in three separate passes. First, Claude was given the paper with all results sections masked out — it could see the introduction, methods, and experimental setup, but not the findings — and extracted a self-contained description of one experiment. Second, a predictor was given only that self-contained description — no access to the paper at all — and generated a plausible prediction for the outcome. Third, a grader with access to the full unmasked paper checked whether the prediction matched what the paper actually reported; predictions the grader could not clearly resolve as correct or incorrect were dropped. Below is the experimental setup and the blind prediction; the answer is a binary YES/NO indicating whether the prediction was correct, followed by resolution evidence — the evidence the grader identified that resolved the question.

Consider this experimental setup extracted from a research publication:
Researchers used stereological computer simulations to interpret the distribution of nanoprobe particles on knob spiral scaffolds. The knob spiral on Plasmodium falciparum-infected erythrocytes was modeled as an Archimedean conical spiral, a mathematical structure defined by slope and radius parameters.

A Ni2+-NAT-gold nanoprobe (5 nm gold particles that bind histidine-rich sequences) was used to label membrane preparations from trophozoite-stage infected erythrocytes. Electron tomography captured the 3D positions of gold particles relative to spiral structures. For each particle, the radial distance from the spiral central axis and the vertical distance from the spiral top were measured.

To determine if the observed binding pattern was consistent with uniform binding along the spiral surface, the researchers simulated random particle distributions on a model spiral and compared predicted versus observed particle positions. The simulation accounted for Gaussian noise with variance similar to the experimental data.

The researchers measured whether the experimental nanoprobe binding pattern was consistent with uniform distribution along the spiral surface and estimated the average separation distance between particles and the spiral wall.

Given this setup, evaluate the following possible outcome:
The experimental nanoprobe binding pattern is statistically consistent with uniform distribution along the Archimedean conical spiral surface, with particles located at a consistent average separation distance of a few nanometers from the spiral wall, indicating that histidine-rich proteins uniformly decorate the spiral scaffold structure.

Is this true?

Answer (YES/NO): YES